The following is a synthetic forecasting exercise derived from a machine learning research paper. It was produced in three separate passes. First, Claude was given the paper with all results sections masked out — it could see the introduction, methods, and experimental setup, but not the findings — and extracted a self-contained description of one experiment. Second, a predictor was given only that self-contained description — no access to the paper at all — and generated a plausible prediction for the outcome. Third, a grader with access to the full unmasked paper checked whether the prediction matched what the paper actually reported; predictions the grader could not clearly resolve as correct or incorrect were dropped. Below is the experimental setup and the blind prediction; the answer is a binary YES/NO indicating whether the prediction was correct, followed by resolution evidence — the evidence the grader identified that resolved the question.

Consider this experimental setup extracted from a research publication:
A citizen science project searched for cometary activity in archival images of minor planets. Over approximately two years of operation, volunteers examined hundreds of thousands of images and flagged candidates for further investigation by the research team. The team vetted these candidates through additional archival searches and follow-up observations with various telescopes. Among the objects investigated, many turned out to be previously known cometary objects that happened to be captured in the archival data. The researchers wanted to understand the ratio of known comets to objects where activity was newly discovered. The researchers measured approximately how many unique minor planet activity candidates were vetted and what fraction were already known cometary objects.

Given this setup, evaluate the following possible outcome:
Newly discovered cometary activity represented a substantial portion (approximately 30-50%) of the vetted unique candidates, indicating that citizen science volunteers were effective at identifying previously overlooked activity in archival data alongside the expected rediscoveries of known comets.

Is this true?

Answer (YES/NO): NO